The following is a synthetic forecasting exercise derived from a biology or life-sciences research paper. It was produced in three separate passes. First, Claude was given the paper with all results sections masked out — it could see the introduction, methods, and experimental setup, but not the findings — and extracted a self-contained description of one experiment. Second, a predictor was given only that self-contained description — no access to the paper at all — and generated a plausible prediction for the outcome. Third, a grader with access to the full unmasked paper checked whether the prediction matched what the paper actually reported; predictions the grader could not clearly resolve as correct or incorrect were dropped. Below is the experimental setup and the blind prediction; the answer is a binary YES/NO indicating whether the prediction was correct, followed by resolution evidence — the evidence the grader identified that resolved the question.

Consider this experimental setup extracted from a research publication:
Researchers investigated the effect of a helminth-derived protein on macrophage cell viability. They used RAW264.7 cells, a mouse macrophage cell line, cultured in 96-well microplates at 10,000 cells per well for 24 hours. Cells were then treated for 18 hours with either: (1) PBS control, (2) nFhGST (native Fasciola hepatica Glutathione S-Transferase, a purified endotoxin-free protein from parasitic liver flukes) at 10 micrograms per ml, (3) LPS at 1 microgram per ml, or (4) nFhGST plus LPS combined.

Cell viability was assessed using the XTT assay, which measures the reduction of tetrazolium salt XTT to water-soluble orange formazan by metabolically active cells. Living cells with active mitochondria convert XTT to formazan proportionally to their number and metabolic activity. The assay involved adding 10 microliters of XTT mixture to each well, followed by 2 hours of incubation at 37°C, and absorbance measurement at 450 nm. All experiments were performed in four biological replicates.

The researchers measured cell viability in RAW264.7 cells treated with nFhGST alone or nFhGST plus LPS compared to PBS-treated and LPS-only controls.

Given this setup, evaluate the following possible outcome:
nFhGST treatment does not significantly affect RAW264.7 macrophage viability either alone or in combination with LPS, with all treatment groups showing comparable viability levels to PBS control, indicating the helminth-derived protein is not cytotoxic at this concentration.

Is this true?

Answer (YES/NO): YES